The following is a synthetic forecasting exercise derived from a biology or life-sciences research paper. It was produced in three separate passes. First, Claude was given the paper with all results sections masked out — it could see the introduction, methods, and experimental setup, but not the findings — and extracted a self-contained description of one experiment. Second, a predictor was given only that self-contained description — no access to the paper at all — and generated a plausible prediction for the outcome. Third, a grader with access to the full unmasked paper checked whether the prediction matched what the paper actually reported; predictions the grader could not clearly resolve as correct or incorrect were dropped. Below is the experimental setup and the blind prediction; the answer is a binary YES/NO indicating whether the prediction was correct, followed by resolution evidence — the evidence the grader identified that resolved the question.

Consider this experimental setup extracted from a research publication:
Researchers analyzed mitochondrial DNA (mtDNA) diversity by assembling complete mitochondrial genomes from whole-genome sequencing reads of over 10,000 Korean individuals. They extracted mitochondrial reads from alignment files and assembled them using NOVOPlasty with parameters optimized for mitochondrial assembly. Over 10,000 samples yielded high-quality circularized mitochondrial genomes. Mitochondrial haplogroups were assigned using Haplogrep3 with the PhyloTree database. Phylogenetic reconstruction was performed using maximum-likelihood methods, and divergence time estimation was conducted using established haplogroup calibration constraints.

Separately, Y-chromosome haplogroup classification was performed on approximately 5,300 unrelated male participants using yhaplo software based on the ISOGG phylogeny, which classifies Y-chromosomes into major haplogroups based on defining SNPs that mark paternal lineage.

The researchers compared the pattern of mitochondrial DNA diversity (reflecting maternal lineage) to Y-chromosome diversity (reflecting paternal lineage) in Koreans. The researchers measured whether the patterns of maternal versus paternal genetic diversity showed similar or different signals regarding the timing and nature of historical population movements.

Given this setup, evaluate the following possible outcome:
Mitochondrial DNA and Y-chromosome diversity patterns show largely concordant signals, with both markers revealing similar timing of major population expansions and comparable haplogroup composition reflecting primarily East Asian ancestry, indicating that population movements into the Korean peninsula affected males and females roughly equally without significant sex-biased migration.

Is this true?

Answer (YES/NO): NO